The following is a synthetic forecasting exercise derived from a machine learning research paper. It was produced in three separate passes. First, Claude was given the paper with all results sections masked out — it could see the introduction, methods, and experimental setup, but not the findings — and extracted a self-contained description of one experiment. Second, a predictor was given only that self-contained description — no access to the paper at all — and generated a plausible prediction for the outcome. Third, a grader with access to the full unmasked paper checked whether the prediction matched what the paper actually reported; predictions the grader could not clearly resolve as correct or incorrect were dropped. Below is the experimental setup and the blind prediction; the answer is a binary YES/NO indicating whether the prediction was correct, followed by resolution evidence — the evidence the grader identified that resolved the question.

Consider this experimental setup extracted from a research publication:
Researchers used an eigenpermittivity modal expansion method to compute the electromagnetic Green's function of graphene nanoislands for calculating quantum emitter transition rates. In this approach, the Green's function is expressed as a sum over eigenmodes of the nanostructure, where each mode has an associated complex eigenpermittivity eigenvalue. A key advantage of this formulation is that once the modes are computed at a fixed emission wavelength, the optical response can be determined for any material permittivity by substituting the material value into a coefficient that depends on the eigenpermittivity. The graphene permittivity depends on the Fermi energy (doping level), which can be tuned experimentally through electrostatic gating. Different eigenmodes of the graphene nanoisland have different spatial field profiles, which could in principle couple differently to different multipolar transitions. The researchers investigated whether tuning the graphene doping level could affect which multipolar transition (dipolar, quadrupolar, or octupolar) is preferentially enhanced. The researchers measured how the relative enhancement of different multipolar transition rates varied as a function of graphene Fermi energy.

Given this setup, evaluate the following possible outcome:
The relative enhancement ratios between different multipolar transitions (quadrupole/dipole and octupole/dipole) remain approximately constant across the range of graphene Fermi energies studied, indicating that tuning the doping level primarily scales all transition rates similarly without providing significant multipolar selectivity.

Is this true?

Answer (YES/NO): NO